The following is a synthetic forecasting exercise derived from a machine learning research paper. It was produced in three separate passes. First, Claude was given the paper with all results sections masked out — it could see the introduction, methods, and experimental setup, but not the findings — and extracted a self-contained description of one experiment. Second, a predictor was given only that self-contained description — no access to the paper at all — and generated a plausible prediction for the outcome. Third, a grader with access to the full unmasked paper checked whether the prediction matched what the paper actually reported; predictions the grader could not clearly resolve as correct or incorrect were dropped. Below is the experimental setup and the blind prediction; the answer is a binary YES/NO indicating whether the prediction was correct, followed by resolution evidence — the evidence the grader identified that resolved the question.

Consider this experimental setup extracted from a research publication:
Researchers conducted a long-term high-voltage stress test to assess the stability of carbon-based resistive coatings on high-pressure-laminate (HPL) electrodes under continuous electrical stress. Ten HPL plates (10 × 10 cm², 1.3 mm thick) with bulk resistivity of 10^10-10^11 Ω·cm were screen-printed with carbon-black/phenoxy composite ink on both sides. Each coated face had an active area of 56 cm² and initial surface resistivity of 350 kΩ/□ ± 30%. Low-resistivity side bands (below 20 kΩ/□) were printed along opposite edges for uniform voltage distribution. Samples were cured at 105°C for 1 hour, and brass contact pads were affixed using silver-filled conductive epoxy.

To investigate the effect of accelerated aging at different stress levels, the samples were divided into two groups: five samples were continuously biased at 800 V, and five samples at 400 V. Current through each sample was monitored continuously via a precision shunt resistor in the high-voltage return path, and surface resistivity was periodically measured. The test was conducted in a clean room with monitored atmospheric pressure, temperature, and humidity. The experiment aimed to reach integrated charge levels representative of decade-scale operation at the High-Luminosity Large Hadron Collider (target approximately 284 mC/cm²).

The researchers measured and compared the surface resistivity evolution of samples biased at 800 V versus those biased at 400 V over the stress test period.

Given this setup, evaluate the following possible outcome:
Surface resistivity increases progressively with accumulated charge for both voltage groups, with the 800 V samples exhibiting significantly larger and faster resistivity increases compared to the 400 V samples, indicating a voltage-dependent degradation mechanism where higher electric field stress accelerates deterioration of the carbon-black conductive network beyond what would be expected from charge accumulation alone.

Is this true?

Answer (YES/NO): NO